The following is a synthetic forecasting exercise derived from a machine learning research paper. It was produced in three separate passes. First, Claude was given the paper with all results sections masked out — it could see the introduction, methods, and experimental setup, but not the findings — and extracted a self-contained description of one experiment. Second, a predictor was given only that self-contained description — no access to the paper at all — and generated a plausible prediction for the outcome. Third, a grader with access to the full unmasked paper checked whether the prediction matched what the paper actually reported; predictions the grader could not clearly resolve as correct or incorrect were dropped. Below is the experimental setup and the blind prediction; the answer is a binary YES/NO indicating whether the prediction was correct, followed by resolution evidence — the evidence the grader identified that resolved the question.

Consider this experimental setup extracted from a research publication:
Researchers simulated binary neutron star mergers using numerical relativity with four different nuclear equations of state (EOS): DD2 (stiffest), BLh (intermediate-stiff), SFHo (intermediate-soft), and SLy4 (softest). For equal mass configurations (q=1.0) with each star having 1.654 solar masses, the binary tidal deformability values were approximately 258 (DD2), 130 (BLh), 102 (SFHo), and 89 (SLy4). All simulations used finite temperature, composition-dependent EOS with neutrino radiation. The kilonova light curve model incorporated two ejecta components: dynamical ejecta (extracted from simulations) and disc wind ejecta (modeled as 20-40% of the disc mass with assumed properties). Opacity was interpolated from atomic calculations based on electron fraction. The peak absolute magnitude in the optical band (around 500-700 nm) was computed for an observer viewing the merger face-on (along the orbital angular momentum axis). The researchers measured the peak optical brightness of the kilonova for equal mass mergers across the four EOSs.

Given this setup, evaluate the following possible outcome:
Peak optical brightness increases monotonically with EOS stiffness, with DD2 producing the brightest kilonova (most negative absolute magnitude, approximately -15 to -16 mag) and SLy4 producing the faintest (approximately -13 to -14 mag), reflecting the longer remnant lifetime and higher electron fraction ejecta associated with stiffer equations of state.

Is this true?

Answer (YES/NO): NO